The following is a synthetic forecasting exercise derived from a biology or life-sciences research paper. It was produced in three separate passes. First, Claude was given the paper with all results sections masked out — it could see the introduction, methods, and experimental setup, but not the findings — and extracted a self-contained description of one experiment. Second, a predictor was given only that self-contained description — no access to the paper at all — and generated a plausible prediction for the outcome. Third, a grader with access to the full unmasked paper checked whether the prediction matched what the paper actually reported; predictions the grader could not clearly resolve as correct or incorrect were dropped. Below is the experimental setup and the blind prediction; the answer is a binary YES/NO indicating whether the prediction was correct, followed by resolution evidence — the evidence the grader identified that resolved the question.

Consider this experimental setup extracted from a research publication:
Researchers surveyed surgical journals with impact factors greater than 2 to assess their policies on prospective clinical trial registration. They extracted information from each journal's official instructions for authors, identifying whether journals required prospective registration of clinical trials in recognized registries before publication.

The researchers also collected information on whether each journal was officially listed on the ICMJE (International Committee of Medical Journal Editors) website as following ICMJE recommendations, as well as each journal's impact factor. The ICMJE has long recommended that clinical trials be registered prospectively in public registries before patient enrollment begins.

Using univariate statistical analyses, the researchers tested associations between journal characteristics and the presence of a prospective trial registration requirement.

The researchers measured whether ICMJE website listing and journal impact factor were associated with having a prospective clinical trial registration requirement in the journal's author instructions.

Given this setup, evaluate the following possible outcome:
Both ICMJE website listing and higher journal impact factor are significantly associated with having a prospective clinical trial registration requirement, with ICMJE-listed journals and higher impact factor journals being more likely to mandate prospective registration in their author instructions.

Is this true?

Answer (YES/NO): YES